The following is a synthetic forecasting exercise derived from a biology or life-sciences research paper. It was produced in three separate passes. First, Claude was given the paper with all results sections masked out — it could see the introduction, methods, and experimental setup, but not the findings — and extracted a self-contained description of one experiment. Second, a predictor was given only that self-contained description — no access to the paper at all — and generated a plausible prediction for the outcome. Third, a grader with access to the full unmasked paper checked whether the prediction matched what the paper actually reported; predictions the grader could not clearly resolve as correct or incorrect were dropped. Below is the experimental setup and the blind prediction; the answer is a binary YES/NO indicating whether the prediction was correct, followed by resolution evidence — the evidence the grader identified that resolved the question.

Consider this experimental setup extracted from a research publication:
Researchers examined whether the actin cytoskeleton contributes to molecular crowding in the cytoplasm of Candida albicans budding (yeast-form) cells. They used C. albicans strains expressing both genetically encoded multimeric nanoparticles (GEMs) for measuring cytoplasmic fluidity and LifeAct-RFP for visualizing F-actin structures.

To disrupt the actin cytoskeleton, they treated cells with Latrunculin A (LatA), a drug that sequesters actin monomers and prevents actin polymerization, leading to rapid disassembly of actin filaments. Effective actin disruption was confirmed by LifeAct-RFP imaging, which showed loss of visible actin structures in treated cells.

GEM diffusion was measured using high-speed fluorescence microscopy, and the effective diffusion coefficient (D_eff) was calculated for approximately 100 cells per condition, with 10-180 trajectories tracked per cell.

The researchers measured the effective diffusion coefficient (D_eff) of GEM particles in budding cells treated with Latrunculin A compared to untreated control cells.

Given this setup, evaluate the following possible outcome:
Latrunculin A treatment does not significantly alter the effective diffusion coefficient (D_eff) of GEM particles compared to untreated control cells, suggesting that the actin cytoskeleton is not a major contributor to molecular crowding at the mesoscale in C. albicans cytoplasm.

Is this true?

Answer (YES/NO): NO